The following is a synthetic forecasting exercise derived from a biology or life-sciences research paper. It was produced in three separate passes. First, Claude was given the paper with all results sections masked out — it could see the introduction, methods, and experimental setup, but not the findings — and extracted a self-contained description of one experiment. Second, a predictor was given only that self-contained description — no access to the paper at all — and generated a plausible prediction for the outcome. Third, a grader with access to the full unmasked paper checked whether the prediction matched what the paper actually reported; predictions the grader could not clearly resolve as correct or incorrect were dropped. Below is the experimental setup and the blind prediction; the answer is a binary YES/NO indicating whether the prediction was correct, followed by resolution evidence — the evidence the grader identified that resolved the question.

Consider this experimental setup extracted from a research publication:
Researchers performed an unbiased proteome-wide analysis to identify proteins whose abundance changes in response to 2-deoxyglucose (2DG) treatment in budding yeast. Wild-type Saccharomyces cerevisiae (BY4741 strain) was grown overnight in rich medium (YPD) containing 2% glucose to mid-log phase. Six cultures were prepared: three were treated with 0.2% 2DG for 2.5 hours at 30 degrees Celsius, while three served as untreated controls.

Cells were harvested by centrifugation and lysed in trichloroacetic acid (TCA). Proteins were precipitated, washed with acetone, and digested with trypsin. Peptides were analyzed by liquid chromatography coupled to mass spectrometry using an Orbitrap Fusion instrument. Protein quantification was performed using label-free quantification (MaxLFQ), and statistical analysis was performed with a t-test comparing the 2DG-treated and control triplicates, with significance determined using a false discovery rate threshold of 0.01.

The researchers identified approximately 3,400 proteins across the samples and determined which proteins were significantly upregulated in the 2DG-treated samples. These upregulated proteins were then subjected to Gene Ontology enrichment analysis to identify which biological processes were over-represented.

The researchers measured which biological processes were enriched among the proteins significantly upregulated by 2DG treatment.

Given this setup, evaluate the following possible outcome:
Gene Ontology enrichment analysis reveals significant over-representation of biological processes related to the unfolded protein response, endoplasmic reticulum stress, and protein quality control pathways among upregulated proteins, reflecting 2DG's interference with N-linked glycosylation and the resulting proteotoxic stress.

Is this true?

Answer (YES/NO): NO